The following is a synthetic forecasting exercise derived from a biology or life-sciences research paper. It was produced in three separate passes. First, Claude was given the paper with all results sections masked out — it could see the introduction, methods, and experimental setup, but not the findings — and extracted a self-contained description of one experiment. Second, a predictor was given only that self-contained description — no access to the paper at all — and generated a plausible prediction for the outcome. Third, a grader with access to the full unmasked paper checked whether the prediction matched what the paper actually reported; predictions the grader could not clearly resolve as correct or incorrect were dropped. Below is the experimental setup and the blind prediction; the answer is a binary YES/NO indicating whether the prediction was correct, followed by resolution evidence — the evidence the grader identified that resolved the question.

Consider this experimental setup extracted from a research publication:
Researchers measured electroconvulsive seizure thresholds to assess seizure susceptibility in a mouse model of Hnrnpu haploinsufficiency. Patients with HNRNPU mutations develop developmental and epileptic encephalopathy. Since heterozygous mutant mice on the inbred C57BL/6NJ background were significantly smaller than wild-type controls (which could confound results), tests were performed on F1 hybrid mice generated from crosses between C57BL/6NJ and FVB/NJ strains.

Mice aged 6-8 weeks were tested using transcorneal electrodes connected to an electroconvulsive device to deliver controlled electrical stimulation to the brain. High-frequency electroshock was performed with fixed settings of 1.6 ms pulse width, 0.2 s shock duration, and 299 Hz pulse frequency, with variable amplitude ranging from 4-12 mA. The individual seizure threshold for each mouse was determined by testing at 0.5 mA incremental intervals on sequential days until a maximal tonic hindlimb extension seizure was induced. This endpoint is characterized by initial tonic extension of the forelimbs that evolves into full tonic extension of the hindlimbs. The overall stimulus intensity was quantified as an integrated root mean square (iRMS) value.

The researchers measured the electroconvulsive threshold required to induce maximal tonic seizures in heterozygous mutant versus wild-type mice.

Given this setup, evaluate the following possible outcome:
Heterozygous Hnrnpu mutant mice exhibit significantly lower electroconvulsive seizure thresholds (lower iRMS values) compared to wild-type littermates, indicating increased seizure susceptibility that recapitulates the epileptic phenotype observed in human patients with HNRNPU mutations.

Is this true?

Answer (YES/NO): YES